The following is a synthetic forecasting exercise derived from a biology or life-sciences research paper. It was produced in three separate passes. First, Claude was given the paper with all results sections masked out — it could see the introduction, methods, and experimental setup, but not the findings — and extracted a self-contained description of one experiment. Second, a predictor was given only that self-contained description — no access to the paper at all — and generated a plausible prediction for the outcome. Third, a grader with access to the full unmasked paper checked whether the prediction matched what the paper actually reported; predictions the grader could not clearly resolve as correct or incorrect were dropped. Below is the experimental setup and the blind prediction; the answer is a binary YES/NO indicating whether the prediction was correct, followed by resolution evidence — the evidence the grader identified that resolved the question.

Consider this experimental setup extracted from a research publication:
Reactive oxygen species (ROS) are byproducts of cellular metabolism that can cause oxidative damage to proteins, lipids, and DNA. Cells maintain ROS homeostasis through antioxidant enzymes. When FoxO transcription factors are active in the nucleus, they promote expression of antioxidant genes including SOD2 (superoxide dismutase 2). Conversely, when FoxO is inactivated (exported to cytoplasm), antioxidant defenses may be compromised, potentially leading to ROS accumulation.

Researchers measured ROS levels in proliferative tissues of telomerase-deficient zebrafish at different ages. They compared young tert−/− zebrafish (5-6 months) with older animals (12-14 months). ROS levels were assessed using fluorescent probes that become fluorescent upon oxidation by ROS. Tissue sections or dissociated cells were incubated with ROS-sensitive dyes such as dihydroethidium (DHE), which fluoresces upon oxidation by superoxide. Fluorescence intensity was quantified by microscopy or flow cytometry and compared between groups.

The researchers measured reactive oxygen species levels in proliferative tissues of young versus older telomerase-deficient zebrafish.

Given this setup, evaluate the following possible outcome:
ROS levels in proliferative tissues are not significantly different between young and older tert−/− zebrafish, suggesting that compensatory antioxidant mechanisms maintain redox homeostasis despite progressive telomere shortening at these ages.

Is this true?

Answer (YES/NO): NO